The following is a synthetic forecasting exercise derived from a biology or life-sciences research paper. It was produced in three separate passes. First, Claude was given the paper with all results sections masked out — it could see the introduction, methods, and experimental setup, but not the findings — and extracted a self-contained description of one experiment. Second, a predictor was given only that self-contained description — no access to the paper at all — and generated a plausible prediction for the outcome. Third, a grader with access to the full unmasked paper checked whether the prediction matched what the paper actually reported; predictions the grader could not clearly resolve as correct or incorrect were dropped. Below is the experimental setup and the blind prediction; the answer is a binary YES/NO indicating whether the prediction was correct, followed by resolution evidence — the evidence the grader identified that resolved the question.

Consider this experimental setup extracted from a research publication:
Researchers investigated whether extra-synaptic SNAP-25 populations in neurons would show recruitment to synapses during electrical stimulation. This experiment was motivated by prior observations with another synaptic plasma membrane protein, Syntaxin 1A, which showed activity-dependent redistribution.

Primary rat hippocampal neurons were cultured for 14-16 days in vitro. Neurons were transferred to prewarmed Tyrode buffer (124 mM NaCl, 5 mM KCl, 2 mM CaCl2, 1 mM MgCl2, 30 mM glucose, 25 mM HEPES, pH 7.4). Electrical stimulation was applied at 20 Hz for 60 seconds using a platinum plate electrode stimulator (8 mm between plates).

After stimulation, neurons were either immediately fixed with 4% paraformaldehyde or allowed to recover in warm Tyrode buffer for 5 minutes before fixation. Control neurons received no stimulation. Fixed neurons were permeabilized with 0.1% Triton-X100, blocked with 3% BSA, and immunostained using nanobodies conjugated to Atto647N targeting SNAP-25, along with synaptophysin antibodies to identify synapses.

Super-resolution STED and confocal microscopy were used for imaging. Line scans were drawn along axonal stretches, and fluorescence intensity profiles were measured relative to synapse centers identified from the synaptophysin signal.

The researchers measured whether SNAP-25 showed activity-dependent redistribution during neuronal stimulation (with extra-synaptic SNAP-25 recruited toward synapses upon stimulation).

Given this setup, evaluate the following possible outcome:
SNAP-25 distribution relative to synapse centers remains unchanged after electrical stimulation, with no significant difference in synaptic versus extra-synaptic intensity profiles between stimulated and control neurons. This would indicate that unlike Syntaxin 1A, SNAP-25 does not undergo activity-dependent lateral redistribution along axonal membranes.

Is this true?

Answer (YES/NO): YES